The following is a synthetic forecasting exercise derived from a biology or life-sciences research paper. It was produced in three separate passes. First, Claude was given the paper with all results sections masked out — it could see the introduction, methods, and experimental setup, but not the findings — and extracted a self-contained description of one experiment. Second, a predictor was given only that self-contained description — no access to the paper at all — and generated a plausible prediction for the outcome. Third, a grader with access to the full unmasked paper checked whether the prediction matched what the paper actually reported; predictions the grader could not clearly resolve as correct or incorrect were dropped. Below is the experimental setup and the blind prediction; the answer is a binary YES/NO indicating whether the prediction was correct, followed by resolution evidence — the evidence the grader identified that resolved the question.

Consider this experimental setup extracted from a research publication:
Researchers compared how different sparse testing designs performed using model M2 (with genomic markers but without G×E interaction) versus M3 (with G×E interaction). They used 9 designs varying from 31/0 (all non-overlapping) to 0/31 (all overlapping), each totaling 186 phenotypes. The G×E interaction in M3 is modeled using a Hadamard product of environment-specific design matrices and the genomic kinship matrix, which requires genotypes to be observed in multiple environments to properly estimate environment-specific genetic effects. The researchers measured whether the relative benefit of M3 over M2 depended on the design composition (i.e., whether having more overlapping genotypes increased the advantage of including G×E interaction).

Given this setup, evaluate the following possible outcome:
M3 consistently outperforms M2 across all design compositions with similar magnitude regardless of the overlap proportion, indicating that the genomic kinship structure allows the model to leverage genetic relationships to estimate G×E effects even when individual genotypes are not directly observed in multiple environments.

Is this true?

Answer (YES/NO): NO